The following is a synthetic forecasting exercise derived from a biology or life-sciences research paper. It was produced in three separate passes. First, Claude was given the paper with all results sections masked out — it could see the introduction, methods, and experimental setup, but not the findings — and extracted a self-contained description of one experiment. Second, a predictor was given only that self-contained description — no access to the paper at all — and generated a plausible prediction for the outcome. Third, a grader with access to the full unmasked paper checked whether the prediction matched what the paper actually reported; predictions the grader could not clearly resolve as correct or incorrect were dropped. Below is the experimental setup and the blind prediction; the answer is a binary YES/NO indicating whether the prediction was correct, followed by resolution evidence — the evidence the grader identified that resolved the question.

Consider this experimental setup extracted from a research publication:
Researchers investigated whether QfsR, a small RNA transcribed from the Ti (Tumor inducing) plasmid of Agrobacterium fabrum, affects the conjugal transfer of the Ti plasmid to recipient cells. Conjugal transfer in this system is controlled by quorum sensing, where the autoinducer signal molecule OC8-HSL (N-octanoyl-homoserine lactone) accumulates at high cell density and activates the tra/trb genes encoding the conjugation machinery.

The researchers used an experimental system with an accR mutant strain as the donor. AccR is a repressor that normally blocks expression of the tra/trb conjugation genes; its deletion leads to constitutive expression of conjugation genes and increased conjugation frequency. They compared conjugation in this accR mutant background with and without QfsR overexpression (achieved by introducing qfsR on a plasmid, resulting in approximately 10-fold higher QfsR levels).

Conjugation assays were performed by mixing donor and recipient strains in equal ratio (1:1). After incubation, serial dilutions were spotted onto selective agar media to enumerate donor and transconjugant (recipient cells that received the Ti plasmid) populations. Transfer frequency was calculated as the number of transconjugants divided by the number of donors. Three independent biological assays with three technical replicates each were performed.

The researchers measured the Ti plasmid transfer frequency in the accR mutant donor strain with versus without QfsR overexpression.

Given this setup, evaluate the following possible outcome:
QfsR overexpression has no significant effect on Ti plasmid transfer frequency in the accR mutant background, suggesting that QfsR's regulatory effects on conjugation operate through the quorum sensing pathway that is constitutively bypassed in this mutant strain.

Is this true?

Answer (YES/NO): NO